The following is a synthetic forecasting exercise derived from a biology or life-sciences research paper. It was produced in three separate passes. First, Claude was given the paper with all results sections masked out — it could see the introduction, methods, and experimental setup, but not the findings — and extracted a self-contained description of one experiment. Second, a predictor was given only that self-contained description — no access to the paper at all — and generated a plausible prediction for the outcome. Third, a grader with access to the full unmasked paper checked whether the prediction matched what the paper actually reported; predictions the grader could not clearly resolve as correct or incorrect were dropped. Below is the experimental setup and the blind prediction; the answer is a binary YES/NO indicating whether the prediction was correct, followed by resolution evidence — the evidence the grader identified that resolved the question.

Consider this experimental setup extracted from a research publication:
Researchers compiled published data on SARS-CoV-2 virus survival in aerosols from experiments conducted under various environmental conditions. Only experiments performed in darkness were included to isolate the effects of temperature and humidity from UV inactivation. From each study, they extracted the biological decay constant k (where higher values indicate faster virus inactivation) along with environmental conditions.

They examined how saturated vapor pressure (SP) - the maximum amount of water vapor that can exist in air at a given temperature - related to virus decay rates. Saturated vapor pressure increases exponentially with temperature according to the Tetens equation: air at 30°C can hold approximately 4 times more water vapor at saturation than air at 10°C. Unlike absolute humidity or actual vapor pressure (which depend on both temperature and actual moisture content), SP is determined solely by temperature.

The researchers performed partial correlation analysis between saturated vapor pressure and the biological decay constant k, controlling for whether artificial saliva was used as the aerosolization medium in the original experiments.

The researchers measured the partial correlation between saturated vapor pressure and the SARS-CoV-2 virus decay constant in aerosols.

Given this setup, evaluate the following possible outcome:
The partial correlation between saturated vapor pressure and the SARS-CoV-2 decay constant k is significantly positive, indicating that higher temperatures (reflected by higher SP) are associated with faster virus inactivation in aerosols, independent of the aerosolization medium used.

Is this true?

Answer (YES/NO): YES